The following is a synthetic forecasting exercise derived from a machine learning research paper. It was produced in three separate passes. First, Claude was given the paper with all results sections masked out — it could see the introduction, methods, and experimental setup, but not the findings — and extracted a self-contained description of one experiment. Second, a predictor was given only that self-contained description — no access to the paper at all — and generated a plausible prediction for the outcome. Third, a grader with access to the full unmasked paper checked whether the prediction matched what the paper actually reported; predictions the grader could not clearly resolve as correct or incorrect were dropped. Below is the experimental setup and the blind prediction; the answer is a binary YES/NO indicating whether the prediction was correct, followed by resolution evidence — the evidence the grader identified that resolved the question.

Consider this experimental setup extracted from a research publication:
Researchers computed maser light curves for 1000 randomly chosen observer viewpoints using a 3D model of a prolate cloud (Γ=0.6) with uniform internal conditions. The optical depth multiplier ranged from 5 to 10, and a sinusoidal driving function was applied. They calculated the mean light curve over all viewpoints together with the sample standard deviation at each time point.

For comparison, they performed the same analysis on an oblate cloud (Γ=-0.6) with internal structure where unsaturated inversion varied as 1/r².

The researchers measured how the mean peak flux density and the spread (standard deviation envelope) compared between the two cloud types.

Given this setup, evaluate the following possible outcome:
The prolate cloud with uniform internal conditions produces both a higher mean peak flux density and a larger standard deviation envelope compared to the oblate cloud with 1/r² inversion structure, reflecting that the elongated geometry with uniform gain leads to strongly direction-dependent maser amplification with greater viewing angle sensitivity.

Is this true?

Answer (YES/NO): YES